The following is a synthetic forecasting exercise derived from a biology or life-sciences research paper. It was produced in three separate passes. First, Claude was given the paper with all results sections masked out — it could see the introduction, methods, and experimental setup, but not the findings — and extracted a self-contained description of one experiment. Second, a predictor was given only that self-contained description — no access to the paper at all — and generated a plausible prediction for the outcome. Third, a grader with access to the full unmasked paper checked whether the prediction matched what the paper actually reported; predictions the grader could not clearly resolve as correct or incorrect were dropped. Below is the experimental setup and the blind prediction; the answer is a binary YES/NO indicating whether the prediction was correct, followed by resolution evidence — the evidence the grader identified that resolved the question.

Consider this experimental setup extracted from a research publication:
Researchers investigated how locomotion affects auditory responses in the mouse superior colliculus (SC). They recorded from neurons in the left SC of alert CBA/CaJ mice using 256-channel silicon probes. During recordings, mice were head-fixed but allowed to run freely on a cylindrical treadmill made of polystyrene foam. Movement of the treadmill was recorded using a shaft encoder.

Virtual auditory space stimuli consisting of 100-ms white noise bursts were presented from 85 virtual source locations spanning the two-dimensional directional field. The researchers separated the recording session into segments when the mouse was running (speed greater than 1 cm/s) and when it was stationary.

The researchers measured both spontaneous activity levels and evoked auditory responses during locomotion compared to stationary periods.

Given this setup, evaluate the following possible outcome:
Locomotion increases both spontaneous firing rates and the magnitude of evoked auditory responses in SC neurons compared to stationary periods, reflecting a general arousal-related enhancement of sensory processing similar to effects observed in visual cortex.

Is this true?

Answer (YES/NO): NO